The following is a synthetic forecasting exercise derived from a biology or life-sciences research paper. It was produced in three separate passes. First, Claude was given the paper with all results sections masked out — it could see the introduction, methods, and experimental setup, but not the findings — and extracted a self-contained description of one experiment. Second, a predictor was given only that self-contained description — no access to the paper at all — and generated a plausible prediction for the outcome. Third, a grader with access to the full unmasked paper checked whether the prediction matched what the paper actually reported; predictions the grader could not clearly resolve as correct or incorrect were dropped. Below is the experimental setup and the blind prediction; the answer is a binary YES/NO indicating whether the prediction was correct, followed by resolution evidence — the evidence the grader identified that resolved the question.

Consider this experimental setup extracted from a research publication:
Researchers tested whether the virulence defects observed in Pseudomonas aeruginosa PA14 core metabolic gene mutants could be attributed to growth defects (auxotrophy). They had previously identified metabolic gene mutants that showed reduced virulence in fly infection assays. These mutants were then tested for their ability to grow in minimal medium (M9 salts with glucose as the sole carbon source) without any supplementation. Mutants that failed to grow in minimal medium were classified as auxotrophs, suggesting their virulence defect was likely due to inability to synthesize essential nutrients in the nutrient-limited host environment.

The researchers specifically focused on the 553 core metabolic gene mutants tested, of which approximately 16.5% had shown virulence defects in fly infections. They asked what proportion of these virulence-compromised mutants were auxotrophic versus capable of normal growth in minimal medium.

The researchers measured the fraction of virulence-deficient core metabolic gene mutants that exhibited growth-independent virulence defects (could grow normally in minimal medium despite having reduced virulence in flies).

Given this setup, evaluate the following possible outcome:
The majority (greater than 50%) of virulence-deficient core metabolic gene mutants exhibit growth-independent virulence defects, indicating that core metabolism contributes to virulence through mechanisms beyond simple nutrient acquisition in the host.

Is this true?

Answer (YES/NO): NO